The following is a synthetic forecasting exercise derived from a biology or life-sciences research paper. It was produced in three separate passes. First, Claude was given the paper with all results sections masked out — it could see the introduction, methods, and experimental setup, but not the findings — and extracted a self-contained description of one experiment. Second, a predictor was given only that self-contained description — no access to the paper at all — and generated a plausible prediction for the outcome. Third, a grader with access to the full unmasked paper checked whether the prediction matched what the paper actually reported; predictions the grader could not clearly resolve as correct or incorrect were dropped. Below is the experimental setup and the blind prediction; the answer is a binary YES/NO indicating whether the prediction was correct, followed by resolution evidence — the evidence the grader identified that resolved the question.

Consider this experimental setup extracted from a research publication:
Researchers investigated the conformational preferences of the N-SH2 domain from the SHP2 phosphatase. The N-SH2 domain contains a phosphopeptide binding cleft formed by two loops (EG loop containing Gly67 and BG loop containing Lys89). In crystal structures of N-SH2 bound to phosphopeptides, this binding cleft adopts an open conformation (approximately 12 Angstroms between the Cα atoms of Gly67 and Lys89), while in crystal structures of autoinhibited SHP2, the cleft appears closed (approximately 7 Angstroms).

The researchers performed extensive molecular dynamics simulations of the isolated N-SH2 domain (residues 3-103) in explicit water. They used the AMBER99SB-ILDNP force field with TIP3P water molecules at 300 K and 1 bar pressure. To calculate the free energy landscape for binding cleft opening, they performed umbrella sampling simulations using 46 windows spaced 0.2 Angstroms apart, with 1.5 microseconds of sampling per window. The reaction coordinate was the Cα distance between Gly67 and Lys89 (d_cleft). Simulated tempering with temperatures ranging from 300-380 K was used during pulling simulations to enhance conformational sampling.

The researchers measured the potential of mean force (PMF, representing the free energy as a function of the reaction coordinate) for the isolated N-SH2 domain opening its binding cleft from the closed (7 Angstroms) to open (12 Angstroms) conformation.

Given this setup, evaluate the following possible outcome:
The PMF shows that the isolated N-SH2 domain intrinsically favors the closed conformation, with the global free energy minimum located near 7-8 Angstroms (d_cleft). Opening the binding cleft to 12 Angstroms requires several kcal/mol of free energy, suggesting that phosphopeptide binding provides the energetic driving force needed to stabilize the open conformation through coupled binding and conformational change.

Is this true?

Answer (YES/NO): NO